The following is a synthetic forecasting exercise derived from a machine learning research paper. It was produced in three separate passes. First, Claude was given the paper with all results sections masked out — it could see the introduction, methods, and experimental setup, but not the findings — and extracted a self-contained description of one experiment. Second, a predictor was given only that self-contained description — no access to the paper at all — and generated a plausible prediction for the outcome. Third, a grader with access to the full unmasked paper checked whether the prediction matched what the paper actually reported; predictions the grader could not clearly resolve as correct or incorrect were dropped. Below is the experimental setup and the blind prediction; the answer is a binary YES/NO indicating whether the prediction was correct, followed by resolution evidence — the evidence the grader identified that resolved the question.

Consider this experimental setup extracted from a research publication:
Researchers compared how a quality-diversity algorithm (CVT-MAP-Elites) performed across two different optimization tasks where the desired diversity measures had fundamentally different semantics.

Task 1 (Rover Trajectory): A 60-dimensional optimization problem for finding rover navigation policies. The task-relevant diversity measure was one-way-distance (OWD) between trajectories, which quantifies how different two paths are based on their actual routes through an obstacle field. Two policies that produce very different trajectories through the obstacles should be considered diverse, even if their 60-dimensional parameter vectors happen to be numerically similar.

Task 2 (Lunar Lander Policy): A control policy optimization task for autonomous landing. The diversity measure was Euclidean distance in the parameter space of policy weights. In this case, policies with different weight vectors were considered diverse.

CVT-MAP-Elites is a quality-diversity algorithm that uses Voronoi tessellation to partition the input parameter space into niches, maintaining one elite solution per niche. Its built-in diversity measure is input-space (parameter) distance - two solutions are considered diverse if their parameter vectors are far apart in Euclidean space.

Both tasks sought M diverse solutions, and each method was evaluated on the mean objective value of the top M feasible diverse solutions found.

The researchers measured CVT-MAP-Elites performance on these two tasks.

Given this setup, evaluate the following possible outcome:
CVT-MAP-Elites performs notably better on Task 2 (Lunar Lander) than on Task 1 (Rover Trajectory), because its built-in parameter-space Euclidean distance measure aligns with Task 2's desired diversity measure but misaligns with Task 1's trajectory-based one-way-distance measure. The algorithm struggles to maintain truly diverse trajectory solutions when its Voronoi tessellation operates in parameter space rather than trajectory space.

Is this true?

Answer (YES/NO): YES